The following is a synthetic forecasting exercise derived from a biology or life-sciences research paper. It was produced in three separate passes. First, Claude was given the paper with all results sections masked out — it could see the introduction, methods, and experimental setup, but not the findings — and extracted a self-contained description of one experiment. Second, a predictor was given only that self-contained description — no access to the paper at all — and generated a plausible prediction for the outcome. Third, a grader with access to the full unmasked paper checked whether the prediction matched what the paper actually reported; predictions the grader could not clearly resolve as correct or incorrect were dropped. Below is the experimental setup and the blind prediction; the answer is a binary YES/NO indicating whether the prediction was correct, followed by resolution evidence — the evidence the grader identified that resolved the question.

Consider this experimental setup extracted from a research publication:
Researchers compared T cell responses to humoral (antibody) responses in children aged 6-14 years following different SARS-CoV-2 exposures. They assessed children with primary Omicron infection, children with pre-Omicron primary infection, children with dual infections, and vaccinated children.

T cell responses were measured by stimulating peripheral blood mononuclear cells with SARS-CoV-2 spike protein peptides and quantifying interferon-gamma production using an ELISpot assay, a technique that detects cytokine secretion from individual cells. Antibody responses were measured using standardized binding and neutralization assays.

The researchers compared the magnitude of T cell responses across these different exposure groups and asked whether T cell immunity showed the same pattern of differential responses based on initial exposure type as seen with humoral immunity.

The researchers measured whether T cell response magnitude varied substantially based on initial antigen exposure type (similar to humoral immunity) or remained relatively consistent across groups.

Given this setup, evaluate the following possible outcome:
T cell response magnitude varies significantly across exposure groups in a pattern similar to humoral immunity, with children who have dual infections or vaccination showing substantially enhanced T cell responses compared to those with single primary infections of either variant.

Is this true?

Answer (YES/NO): NO